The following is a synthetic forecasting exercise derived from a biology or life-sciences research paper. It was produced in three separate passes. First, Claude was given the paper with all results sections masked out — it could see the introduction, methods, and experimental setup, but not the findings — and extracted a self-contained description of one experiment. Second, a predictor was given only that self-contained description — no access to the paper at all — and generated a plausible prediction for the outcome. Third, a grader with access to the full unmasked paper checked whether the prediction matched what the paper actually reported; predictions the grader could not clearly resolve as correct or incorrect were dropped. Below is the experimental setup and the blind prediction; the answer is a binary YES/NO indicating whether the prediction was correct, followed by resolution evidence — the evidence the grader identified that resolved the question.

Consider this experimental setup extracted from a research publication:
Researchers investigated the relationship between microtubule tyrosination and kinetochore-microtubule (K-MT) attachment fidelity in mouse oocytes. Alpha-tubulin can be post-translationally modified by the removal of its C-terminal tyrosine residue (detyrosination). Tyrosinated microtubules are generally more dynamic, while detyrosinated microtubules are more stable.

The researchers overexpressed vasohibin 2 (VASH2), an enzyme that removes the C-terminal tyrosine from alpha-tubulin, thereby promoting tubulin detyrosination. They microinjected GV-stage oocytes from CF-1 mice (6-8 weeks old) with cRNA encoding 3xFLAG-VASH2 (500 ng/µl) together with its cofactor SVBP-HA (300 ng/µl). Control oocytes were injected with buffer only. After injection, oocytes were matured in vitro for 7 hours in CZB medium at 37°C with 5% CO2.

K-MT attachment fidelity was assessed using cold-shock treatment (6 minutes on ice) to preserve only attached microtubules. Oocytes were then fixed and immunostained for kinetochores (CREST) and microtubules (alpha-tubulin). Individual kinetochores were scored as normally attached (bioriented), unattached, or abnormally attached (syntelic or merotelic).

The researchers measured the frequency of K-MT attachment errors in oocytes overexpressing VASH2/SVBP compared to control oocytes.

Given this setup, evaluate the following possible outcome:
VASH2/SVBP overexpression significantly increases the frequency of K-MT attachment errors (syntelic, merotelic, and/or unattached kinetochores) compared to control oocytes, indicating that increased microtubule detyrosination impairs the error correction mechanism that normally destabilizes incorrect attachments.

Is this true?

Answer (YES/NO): NO